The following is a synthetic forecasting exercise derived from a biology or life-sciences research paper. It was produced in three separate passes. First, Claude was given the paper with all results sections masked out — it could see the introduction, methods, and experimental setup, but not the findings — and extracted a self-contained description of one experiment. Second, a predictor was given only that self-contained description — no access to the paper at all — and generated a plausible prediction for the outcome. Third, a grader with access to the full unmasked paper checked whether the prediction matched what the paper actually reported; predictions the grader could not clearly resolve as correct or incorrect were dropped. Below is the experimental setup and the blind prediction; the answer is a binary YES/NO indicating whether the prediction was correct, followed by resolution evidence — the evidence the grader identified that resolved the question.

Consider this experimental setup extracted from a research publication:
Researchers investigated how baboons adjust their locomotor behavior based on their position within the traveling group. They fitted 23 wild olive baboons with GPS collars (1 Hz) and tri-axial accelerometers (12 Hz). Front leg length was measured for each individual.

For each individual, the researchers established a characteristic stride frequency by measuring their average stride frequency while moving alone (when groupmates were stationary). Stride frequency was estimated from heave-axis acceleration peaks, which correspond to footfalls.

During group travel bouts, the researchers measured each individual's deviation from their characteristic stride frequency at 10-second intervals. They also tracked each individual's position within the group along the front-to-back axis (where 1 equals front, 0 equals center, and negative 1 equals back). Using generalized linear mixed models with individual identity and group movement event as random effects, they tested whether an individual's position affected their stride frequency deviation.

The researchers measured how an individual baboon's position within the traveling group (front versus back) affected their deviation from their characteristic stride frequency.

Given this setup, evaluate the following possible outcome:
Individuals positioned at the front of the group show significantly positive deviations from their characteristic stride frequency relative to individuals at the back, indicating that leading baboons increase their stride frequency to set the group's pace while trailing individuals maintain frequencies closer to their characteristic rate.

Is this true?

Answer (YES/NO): NO